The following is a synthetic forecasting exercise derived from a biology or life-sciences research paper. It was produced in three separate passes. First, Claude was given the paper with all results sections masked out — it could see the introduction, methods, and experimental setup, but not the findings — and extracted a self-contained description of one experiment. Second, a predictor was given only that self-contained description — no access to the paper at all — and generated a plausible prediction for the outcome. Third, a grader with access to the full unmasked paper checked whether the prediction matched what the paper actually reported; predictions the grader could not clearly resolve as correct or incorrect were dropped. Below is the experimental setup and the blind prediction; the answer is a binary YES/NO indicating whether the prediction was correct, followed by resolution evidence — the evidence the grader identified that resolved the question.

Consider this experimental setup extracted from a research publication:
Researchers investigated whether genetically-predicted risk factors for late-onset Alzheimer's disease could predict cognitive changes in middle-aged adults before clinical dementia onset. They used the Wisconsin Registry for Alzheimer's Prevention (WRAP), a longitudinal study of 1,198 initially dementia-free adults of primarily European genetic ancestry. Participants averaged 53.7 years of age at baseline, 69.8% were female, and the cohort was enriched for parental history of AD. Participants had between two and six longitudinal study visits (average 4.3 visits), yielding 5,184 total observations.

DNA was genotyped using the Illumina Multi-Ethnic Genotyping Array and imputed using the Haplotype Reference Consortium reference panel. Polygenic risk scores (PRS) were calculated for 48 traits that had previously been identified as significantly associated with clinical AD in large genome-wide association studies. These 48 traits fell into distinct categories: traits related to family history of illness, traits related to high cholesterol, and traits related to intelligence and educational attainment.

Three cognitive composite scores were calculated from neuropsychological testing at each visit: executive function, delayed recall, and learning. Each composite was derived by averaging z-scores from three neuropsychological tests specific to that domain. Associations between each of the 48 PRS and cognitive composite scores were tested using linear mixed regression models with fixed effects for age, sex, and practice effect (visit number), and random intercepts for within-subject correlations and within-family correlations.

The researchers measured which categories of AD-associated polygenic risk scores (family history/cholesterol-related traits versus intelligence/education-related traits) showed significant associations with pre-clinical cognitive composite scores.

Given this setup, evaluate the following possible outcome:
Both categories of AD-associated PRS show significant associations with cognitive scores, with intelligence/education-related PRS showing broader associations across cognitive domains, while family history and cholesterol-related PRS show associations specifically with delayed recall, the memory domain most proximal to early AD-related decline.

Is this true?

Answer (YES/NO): NO